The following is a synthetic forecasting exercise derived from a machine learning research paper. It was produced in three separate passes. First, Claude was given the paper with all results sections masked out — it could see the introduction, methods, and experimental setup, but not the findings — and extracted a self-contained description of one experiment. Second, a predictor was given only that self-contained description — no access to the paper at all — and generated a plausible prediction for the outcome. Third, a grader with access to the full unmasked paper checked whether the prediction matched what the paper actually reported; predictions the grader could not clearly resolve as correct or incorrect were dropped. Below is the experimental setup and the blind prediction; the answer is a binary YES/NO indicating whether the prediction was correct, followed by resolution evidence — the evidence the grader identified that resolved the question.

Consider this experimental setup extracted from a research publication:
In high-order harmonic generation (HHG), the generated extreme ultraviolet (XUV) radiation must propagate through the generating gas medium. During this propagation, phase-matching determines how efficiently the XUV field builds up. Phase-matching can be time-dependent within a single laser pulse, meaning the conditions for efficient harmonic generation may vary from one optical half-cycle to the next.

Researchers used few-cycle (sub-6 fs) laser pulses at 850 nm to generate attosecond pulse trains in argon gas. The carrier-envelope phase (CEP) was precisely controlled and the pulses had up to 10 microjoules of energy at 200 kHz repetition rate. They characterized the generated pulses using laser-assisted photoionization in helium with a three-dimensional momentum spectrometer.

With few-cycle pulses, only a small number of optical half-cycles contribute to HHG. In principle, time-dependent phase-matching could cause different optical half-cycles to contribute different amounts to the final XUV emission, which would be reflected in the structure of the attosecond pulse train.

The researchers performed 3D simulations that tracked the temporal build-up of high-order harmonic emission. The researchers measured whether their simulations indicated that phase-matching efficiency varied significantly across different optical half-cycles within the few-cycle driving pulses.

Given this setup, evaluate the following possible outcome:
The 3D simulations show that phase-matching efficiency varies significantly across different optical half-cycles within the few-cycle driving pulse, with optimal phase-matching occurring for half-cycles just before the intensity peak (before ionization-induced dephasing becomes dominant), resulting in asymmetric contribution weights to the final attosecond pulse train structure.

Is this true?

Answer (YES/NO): NO